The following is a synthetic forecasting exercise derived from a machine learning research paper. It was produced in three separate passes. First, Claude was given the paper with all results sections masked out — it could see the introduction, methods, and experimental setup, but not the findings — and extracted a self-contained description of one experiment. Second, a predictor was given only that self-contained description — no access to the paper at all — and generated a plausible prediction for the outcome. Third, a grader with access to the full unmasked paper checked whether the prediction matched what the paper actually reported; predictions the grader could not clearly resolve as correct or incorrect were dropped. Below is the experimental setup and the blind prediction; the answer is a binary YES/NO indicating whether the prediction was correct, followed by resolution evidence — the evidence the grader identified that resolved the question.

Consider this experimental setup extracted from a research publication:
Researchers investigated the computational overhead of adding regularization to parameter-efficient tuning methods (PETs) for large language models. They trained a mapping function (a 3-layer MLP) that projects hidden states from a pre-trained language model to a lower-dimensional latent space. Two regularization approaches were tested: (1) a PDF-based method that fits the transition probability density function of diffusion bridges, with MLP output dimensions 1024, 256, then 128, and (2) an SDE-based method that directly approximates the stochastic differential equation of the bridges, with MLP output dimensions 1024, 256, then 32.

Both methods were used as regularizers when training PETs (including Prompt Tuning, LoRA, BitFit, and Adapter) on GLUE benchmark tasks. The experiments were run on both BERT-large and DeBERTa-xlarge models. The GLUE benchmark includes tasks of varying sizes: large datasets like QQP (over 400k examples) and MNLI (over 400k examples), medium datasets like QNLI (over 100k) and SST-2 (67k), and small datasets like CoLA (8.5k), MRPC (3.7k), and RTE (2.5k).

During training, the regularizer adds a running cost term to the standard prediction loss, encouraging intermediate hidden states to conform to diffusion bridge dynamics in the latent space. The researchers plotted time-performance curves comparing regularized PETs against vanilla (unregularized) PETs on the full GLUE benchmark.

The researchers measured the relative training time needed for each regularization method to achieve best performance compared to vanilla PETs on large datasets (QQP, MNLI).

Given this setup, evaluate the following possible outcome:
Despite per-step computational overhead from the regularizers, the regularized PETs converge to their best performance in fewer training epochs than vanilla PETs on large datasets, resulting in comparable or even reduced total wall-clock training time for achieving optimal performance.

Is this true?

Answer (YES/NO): NO